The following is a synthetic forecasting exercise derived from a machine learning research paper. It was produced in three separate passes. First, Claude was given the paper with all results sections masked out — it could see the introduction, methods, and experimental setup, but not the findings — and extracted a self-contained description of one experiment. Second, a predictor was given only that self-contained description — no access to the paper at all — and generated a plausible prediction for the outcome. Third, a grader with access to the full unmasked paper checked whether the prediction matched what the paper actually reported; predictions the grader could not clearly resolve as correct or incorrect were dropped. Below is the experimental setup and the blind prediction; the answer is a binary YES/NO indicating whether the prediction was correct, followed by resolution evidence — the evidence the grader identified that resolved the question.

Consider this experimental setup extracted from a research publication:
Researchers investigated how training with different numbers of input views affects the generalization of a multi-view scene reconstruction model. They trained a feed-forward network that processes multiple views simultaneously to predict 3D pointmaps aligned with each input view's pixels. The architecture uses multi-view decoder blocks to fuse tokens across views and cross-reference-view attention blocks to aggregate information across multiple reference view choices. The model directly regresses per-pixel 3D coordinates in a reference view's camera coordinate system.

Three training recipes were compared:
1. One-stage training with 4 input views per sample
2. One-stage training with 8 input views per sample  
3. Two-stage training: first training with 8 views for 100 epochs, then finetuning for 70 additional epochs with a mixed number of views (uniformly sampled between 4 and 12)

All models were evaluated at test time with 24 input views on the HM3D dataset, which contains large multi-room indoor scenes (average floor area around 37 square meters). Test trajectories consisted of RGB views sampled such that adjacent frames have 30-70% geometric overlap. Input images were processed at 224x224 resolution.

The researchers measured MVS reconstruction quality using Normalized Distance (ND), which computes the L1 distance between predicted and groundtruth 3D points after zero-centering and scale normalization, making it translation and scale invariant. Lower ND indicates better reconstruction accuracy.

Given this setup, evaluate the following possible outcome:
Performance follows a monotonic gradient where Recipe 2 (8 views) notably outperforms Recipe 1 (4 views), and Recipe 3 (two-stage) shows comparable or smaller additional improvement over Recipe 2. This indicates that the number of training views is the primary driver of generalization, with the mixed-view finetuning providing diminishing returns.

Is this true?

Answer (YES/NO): YES